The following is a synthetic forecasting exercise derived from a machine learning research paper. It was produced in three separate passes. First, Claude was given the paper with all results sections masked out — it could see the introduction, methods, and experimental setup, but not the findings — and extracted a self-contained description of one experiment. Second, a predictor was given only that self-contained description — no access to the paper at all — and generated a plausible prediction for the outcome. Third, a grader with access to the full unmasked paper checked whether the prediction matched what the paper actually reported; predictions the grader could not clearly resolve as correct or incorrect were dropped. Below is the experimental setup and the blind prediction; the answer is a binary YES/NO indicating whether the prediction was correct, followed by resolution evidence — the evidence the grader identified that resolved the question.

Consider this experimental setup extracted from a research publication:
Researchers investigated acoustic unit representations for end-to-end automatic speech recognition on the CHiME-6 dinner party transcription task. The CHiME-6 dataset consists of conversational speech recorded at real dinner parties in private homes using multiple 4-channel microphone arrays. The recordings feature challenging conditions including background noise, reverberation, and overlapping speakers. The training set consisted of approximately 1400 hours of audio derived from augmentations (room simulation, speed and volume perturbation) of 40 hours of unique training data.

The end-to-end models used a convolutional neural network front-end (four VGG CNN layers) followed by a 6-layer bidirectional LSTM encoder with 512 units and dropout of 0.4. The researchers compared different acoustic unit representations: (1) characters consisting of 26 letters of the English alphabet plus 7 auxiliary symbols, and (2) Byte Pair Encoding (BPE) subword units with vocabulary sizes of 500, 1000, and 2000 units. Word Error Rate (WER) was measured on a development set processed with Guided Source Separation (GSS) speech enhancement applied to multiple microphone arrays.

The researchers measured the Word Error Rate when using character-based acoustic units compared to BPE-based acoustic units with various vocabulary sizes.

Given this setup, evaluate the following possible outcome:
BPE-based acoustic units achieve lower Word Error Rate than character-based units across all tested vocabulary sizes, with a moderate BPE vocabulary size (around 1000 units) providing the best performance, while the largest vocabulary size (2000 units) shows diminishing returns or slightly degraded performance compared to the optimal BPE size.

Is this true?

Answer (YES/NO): NO